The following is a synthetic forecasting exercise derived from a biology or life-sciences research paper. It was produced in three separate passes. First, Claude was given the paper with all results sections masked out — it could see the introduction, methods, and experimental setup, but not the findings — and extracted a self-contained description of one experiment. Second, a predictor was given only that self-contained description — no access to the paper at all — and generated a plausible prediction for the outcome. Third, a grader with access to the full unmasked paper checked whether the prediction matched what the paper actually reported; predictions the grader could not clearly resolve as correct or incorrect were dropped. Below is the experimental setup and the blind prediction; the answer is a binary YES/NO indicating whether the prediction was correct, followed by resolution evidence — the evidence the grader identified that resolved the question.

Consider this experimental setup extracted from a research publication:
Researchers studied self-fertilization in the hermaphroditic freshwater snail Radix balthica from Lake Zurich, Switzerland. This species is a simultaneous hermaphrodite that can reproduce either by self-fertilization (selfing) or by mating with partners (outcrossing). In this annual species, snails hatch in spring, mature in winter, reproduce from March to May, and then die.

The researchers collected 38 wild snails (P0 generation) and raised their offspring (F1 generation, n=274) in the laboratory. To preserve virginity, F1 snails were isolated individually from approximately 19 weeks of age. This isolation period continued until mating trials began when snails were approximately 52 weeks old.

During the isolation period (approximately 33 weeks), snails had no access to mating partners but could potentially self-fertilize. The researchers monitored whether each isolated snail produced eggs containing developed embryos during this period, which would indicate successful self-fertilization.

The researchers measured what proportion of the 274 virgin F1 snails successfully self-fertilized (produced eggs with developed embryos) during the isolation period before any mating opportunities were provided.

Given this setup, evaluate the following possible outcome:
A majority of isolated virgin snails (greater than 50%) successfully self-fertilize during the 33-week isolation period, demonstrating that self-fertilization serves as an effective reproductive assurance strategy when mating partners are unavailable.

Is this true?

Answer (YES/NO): NO